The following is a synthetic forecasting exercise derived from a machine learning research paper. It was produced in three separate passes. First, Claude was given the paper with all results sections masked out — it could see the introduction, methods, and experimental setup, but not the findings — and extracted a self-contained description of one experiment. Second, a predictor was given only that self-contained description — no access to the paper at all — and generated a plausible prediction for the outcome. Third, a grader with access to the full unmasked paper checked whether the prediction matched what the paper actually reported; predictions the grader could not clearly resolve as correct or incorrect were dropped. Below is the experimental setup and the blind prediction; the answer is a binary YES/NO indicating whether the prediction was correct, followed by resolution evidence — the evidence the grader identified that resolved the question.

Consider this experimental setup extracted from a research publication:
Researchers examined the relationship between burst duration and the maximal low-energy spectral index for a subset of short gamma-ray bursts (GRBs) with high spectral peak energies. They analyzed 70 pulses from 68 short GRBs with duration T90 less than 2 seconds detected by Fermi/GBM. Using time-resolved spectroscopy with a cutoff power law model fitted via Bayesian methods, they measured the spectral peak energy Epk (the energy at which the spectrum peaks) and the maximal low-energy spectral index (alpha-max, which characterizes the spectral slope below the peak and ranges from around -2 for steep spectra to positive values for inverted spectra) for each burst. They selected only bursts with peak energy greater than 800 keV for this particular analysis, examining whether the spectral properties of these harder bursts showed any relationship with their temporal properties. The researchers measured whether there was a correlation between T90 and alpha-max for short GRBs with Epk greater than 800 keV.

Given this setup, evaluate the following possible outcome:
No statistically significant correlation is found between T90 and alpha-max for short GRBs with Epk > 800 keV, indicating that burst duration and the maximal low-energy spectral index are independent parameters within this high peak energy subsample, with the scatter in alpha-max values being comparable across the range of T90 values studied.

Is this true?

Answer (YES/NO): NO